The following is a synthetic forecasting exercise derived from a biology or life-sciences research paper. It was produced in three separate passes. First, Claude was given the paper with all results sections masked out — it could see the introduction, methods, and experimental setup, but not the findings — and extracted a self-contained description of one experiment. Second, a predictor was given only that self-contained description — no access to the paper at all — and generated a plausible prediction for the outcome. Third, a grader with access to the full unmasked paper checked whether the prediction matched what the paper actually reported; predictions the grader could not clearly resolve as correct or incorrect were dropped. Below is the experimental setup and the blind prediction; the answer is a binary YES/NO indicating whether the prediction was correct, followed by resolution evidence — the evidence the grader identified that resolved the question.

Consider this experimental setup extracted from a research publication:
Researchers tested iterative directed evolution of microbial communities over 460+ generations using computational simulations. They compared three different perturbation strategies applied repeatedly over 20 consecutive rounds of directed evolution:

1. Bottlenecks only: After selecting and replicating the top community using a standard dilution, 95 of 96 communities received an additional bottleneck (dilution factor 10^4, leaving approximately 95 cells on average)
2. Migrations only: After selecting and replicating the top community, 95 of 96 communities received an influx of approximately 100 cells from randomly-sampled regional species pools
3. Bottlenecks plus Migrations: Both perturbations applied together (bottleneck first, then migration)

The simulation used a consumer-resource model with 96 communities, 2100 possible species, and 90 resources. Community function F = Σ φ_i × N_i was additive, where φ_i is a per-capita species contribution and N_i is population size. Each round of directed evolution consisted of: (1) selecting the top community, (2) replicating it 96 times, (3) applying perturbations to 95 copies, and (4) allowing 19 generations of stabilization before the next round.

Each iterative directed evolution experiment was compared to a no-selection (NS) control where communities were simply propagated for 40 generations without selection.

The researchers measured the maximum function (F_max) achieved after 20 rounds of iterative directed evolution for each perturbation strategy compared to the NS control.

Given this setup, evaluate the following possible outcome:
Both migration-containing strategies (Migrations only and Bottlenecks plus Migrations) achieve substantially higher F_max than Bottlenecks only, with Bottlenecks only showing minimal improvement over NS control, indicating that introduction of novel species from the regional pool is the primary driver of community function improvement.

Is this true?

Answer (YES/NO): NO